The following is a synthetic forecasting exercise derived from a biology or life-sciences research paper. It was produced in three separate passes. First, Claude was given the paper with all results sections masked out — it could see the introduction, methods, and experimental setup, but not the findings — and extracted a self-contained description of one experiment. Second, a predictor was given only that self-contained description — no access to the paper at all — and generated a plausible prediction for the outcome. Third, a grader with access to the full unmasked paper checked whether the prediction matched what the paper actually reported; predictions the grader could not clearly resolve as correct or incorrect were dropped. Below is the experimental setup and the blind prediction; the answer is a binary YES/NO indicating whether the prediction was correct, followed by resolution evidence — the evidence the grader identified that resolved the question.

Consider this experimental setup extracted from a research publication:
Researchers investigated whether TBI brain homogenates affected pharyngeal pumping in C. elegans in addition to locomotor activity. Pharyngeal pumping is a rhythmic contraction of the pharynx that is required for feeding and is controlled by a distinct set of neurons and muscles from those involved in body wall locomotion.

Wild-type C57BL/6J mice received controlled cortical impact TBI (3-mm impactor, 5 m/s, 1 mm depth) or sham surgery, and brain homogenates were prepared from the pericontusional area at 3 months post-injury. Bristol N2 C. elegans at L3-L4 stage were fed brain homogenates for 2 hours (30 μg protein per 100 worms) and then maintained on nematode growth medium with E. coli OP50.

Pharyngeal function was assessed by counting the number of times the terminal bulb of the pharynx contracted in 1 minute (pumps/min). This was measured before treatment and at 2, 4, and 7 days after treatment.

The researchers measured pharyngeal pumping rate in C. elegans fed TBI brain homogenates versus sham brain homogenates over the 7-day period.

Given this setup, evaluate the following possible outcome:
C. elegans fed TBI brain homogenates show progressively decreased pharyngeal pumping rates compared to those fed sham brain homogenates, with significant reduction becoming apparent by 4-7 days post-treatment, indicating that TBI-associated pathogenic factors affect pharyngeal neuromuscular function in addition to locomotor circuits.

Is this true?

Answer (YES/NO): NO